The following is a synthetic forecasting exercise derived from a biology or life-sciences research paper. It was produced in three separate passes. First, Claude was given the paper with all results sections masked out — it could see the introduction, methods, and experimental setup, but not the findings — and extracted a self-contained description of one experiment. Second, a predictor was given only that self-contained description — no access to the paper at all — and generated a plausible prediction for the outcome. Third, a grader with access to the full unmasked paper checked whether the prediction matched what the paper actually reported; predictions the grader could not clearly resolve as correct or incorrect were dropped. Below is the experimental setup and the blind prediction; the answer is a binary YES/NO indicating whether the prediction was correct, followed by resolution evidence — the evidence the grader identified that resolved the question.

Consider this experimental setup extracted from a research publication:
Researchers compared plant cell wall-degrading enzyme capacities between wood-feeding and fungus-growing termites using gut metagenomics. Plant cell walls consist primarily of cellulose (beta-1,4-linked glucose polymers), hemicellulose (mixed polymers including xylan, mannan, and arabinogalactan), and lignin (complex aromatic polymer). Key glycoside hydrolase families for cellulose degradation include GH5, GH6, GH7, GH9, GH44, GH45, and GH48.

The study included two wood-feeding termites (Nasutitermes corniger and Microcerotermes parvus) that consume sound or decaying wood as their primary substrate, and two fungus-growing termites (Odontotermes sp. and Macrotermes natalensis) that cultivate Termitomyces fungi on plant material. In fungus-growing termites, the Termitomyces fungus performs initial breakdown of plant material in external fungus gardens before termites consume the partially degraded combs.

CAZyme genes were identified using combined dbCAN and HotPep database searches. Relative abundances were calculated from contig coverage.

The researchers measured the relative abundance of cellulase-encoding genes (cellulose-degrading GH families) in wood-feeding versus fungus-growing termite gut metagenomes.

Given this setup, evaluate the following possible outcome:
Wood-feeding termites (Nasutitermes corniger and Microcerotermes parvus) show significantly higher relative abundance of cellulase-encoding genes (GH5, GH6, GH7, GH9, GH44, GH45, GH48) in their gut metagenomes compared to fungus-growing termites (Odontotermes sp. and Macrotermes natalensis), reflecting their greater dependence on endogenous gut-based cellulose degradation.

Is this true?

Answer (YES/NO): YES